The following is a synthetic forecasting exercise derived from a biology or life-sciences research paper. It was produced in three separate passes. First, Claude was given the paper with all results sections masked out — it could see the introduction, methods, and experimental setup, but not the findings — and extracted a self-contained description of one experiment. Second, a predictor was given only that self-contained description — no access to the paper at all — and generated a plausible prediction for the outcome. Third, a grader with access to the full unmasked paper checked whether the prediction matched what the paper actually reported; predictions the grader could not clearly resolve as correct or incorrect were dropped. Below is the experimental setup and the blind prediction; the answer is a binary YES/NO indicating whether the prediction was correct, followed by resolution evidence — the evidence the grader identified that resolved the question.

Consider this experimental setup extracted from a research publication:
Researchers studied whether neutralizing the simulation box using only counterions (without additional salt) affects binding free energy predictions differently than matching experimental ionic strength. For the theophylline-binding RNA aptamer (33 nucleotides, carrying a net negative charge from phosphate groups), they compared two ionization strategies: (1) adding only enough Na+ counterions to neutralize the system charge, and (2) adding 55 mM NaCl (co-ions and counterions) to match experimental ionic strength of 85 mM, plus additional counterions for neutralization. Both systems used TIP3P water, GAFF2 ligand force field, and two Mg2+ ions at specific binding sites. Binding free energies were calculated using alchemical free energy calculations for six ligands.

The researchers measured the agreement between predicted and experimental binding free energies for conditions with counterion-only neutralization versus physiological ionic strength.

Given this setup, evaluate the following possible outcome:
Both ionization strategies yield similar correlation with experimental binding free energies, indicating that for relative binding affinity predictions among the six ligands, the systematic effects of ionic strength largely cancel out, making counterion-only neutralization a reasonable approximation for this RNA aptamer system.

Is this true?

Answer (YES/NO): NO